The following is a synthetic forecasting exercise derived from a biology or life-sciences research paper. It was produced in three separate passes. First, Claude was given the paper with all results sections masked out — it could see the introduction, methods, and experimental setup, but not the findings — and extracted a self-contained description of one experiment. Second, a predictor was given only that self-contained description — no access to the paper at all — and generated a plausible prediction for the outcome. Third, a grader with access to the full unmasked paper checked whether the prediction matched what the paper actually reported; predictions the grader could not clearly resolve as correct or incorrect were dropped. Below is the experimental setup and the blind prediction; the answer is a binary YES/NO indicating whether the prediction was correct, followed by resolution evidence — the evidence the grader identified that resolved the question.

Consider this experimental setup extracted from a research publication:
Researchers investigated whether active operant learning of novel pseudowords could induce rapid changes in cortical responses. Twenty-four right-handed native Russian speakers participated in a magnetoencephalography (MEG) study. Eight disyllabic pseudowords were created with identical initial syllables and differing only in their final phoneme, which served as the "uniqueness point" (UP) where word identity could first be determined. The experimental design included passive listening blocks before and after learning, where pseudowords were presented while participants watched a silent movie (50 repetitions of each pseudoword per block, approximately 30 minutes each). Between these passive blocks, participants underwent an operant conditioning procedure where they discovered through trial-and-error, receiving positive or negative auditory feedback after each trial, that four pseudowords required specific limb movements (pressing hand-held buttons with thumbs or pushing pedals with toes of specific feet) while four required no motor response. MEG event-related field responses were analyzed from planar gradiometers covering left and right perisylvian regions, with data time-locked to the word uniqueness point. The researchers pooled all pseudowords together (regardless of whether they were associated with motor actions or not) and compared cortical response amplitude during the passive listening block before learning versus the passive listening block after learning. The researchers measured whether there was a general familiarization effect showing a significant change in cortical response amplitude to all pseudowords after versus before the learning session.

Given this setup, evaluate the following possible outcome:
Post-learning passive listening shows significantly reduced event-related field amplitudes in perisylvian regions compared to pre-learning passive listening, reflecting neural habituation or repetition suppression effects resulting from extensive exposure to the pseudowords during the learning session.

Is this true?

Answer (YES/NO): YES